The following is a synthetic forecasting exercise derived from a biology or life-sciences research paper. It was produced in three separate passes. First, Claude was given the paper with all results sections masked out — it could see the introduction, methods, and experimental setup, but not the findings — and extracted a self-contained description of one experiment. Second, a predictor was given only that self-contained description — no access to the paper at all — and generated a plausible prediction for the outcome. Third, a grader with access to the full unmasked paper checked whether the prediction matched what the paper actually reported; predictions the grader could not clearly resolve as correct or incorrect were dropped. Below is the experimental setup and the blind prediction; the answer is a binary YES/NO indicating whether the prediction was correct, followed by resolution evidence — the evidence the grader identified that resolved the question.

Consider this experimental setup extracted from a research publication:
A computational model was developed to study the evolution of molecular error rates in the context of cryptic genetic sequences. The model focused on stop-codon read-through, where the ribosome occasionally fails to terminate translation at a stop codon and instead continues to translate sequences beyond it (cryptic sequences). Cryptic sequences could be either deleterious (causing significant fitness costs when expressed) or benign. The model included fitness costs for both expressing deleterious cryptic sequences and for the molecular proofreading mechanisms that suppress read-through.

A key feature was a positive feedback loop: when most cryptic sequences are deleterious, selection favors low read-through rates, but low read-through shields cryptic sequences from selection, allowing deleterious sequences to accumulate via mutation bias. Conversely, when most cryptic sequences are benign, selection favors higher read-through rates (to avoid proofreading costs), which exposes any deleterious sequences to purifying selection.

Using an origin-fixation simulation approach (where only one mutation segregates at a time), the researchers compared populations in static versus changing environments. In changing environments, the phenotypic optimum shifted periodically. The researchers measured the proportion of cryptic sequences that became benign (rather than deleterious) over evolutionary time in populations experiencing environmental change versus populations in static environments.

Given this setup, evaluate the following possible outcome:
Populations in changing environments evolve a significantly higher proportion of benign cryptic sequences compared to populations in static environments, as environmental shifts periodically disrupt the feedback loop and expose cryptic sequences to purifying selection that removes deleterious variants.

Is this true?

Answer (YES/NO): YES